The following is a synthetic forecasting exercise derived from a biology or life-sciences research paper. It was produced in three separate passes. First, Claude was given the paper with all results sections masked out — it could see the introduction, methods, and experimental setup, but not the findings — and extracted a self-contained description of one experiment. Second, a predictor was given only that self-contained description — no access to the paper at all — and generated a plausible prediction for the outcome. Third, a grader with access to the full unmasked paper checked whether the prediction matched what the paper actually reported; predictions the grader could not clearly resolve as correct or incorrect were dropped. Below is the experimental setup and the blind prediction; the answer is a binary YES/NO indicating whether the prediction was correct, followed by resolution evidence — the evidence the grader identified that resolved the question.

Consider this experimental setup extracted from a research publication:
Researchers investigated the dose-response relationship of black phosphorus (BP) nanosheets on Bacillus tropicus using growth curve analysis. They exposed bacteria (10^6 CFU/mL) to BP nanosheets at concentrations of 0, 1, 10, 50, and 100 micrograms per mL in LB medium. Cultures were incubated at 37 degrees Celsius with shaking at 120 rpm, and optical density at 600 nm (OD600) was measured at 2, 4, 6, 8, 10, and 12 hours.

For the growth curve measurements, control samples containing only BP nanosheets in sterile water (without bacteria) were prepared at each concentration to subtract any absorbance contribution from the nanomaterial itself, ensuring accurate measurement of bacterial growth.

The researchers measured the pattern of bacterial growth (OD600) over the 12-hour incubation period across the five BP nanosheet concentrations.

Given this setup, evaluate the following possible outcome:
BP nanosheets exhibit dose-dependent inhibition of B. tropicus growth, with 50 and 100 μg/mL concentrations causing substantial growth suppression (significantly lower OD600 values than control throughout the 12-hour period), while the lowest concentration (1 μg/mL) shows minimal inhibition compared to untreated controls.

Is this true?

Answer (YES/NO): NO